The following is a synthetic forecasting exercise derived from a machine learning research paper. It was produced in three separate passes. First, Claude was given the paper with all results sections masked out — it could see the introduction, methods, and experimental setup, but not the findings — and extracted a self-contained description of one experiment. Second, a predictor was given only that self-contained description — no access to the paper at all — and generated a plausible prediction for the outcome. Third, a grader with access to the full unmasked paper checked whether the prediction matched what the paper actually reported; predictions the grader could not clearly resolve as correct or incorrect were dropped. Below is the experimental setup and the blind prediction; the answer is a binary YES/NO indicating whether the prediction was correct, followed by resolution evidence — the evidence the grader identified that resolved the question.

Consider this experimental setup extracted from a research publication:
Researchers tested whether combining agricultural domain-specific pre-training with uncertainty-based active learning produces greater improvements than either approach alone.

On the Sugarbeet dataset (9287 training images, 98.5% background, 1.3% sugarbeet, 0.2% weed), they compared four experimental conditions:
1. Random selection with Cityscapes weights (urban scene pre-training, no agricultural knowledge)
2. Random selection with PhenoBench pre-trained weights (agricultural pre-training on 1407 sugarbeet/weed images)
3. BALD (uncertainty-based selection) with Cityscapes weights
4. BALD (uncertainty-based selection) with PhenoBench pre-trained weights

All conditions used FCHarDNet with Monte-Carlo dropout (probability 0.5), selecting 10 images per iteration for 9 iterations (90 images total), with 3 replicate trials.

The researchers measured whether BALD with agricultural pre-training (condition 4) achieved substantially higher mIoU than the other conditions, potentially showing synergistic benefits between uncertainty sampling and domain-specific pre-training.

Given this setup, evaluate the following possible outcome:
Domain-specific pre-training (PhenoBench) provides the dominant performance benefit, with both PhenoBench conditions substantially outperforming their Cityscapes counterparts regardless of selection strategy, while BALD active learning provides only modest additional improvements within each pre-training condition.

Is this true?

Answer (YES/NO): NO